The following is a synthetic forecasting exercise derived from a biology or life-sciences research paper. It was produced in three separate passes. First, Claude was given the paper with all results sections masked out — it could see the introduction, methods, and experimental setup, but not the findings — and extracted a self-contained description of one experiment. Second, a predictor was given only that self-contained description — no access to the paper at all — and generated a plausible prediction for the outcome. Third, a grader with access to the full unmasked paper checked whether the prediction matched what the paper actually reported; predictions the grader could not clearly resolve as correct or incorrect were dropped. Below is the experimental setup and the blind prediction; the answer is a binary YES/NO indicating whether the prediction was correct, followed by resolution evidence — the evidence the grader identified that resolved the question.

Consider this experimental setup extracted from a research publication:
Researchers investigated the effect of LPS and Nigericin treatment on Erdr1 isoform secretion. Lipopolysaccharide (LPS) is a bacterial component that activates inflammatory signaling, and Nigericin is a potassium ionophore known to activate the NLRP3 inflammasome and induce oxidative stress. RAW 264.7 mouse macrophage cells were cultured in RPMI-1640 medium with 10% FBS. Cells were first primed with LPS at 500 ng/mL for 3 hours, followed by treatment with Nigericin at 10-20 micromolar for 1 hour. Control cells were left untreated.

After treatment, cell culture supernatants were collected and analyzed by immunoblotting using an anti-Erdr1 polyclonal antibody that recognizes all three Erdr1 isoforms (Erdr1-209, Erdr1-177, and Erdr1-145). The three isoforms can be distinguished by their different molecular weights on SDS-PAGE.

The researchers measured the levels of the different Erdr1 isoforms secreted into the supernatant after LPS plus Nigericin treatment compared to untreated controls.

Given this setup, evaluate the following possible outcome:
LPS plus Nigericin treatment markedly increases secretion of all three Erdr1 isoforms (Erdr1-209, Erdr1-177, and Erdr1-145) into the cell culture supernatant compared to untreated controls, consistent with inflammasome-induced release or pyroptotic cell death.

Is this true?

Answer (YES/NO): NO